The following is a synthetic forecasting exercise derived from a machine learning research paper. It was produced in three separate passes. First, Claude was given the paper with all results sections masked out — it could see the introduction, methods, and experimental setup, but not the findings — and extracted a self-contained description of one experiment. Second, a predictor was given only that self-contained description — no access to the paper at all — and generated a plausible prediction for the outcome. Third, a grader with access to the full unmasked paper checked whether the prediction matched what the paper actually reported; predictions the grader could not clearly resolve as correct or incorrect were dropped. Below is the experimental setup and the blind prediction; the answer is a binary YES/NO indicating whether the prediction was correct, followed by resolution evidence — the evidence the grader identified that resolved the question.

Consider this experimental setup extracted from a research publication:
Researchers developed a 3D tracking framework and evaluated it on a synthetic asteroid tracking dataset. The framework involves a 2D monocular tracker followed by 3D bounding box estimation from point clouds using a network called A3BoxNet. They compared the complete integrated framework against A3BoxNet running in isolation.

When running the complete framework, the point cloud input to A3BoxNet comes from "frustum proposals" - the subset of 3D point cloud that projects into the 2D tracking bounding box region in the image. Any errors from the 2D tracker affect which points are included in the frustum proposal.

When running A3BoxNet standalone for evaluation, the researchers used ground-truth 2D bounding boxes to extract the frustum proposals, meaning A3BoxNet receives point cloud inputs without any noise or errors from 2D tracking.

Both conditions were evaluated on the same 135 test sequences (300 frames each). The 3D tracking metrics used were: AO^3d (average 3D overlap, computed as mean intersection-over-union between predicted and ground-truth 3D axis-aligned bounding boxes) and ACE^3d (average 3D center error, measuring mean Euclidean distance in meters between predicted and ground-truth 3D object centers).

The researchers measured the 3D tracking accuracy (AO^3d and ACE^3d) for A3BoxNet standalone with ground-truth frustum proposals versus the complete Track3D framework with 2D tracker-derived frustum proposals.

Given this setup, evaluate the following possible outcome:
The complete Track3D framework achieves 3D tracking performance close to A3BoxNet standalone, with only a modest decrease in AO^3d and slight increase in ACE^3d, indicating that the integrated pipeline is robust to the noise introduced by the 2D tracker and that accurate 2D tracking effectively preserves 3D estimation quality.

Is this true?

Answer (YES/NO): NO